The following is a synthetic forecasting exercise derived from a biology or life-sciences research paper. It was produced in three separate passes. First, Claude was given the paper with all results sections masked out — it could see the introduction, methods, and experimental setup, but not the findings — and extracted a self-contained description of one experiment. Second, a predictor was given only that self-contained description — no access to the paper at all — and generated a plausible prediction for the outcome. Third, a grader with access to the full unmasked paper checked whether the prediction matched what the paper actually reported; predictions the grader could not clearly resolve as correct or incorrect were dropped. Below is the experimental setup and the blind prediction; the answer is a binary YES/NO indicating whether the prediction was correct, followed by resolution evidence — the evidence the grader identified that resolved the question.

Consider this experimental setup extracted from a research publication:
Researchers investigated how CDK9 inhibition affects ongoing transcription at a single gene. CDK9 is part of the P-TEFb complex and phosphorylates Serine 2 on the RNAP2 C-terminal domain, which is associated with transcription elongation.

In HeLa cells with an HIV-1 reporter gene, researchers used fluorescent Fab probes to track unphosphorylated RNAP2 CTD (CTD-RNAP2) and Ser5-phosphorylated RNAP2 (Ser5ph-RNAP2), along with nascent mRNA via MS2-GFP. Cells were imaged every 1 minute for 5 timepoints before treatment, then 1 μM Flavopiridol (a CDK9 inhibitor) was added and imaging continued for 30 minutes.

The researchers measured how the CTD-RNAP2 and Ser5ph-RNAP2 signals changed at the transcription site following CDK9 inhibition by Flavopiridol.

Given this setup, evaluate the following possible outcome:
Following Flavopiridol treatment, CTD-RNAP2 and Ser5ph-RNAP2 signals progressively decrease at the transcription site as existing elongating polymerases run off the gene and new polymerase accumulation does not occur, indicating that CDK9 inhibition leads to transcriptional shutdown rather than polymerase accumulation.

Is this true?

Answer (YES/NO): NO